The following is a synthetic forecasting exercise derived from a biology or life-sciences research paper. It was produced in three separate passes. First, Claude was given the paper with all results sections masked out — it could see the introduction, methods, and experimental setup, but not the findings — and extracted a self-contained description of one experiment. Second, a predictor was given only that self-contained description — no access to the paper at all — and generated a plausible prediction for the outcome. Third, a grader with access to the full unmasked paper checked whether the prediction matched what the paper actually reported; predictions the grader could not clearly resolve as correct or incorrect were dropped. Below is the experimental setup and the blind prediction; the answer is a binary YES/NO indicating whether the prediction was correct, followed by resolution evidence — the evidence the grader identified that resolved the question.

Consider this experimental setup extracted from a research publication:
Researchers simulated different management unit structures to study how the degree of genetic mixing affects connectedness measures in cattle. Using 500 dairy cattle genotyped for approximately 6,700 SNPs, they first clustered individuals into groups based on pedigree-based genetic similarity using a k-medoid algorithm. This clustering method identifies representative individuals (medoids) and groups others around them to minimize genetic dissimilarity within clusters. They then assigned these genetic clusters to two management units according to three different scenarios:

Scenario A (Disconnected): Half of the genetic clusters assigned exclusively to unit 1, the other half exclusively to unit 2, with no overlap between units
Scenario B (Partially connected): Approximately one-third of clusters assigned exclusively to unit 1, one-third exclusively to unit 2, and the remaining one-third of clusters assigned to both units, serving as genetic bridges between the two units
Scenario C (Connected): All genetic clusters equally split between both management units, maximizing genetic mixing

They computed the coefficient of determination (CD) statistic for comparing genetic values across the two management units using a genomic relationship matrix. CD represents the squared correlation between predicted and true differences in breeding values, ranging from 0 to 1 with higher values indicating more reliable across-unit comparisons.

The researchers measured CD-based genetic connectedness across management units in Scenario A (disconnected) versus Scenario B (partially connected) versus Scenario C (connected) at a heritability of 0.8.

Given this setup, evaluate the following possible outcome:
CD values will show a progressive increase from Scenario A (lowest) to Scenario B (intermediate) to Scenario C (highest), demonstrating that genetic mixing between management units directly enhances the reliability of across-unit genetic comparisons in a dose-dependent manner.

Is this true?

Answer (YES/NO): NO